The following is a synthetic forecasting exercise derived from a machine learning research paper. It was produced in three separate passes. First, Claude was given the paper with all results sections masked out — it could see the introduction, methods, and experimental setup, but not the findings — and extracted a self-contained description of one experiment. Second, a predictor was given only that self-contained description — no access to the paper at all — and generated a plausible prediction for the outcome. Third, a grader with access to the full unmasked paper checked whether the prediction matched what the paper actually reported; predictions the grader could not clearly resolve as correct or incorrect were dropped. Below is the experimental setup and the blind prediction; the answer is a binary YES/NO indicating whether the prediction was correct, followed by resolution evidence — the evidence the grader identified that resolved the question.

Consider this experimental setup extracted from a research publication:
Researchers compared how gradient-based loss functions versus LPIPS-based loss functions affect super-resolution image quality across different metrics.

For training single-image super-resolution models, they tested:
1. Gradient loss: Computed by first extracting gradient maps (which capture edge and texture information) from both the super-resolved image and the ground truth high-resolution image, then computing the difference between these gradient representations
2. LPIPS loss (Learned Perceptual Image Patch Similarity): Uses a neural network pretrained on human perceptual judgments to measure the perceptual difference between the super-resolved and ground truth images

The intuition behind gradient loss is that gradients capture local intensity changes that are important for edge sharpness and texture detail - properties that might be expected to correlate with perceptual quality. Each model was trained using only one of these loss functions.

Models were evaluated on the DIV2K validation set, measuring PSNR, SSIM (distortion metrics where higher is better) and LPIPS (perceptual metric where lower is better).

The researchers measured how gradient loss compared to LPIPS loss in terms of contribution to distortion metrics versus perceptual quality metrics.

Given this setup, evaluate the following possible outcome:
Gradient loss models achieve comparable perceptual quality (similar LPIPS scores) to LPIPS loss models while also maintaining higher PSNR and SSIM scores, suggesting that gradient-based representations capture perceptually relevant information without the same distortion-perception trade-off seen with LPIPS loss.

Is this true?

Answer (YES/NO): NO